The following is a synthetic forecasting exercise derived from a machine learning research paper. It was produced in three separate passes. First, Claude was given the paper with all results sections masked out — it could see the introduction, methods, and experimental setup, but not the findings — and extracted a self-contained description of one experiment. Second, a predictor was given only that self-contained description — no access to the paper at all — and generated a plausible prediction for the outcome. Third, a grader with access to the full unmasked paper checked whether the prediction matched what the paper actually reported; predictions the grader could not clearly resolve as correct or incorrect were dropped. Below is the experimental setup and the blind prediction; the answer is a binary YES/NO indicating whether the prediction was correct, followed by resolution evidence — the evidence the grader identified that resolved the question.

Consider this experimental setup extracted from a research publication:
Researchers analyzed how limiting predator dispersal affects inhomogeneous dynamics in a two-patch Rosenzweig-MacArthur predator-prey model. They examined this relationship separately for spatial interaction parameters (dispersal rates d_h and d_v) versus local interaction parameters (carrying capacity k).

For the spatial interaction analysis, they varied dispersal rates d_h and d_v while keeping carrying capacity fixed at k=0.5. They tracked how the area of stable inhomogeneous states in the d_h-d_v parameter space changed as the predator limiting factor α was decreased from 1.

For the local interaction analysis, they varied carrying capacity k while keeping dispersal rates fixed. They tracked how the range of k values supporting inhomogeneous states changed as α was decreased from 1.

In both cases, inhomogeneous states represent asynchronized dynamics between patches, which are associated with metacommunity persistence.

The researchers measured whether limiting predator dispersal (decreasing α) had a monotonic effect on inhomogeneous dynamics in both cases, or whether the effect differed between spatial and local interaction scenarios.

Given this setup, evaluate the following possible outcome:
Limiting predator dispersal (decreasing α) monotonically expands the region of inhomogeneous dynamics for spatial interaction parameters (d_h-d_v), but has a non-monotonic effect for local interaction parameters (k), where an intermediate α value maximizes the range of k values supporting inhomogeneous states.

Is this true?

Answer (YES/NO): NO